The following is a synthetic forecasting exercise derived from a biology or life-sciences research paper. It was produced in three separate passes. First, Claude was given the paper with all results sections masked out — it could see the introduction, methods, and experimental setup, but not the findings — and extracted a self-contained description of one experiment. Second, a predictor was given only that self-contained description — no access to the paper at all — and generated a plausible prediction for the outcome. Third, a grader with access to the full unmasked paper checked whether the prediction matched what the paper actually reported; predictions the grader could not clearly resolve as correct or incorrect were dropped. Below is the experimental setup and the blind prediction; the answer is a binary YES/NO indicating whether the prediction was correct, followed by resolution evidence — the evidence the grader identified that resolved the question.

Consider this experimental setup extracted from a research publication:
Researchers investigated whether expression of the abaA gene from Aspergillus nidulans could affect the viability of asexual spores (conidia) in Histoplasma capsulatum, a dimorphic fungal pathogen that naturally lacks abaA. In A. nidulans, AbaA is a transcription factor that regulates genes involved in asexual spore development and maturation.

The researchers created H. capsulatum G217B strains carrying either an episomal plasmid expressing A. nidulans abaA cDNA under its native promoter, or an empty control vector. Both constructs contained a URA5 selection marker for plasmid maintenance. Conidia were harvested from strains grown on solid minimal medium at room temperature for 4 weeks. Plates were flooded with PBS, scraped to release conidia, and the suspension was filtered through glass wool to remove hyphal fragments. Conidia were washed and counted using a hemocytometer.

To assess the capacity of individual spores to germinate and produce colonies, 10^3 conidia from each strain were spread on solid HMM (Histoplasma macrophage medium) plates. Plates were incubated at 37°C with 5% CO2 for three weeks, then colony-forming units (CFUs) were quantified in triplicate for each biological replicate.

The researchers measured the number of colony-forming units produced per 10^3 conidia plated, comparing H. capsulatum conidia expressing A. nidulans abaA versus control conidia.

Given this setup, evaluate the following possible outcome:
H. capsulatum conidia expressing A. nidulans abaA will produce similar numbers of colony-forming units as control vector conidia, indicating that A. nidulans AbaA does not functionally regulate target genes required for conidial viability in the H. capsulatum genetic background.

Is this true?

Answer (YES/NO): NO